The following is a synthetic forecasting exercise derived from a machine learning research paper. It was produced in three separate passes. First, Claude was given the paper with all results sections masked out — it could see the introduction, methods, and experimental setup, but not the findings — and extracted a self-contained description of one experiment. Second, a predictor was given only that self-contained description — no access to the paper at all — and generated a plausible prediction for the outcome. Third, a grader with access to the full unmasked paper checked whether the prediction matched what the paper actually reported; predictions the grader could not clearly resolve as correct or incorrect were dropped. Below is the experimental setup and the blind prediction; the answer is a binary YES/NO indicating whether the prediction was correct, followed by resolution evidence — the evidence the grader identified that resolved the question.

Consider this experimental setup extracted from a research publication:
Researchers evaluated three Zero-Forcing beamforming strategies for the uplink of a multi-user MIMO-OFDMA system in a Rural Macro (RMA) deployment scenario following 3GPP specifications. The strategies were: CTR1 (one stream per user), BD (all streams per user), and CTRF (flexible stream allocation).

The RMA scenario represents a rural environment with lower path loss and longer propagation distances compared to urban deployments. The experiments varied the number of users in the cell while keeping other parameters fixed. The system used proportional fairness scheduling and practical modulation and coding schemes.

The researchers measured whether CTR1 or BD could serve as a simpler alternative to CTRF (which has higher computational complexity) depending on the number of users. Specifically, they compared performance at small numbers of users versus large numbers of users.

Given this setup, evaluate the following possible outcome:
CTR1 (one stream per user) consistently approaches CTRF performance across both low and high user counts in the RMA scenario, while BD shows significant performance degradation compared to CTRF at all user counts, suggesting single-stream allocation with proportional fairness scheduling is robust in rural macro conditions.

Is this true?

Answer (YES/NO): NO